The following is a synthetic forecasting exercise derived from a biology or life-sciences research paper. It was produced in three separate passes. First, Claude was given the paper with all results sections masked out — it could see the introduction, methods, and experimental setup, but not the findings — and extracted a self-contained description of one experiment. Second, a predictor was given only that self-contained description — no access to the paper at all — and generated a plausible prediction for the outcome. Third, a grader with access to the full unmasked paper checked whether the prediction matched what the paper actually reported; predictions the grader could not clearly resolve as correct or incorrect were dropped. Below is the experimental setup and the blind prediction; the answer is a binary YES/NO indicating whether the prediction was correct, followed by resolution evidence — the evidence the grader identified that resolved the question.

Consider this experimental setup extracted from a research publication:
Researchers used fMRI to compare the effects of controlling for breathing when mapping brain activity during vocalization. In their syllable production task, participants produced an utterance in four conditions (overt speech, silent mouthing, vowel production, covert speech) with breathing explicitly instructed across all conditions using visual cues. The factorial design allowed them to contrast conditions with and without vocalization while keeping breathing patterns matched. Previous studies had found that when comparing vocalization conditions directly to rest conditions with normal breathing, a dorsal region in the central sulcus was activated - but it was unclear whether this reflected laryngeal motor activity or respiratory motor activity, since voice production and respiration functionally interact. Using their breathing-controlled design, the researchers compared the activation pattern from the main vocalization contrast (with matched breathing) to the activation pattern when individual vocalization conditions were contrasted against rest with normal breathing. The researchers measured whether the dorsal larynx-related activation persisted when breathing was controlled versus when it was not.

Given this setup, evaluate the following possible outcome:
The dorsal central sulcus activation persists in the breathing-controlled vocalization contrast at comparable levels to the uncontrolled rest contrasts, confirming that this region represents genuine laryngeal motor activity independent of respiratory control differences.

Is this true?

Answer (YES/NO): YES